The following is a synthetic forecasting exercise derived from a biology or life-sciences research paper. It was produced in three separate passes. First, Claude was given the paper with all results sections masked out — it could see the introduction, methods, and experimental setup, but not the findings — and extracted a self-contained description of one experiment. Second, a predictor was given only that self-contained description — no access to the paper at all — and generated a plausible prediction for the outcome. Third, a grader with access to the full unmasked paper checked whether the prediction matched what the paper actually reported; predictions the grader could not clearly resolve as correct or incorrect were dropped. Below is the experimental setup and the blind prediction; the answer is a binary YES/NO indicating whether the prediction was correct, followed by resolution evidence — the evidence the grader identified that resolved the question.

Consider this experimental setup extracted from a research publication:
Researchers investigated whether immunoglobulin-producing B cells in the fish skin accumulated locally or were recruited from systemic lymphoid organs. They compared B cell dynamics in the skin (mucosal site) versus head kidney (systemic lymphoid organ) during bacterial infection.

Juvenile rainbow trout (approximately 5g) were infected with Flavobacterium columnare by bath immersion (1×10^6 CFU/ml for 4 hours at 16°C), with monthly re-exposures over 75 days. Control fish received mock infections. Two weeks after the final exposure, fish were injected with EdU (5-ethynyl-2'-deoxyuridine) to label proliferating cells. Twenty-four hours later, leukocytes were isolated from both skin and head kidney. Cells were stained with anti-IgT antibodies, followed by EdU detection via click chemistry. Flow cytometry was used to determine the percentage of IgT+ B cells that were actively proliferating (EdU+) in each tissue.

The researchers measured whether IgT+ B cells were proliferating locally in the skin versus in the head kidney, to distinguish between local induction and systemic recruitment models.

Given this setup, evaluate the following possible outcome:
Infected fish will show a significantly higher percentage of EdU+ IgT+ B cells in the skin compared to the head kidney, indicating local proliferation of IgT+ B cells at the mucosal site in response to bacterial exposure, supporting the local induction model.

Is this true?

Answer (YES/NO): YES